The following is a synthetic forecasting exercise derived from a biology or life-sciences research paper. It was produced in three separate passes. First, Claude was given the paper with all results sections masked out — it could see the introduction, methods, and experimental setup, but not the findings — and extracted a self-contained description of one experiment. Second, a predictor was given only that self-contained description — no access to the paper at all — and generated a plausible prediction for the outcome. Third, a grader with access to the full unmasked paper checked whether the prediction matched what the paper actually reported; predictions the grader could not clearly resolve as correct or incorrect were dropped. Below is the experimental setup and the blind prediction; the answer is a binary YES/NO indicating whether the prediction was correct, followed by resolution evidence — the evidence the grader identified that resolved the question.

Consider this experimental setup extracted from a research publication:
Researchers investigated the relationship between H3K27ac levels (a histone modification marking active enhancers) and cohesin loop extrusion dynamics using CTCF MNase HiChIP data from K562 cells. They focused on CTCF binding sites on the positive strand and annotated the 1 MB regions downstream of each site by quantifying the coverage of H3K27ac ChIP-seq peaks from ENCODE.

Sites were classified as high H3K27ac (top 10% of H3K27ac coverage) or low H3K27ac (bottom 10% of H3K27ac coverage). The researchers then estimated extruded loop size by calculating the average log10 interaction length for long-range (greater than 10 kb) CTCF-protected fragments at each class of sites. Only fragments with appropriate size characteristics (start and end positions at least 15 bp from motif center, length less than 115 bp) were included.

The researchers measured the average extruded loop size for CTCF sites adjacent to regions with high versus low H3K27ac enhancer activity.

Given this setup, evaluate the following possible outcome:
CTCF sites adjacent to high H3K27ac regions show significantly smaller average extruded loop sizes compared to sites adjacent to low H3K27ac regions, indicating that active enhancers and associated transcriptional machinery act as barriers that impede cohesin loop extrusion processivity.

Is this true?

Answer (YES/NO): YES